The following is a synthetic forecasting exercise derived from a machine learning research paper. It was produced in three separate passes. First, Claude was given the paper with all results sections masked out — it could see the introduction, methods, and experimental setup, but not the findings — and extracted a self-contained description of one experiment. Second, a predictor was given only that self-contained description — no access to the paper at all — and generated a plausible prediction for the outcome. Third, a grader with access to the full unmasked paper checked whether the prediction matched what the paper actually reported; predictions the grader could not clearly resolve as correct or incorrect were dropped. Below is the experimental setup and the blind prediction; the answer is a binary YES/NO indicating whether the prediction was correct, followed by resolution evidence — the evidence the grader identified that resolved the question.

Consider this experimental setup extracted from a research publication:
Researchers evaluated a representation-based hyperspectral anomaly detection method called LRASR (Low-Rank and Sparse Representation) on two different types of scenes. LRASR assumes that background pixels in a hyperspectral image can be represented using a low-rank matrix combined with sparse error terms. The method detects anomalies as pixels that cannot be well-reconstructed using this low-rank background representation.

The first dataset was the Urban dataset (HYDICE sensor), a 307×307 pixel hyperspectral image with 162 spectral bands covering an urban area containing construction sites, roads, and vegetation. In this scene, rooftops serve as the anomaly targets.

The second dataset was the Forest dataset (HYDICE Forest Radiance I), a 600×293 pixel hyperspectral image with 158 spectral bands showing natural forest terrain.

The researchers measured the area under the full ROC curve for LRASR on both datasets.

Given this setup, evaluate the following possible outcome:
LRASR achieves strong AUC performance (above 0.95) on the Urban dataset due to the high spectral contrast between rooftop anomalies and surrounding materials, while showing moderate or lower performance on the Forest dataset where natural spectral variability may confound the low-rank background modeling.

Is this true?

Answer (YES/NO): NO